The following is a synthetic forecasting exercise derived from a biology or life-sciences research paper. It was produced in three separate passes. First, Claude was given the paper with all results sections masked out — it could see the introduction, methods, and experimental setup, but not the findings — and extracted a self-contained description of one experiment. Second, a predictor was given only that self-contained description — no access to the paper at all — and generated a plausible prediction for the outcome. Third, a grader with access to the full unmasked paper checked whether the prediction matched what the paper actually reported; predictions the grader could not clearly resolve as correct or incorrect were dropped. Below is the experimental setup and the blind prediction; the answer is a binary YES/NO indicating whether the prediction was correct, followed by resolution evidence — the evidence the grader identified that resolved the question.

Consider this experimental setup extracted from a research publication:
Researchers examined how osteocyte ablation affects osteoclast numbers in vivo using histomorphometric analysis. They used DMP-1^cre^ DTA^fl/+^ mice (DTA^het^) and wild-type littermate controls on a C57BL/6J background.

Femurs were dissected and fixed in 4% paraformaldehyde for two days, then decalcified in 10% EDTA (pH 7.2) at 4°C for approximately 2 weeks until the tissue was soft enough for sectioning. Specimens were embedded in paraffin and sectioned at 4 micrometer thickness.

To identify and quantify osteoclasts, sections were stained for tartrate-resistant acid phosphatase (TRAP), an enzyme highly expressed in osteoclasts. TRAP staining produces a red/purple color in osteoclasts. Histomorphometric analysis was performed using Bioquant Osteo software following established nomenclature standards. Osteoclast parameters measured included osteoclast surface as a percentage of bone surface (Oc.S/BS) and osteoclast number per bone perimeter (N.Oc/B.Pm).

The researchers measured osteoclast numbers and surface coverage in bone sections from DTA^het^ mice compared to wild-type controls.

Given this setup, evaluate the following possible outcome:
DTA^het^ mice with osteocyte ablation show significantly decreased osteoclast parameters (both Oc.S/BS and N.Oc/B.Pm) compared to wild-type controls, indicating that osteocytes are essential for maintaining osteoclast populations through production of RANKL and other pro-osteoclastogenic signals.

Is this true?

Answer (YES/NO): NO